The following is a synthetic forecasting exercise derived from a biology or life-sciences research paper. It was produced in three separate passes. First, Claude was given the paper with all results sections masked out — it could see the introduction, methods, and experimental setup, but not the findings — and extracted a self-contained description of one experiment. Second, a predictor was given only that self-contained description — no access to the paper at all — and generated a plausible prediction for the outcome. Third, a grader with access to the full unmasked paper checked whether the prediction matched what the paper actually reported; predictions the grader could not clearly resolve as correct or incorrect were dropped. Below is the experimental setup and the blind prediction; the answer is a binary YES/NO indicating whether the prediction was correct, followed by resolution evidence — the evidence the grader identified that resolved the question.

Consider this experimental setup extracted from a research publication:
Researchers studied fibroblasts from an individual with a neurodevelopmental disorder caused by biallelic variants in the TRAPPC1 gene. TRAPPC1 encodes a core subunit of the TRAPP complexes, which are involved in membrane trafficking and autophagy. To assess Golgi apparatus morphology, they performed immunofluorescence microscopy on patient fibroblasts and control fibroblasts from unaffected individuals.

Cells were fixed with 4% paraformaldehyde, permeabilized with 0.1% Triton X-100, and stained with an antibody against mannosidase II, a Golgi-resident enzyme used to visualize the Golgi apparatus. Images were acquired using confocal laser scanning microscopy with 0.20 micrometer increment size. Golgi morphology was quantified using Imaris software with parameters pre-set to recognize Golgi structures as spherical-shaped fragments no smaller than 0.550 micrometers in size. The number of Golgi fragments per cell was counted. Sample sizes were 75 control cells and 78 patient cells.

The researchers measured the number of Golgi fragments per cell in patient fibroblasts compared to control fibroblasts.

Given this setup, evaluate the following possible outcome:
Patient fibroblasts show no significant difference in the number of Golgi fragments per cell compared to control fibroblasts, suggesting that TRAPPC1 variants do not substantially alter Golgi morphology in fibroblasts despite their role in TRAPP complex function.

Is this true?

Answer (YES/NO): NO